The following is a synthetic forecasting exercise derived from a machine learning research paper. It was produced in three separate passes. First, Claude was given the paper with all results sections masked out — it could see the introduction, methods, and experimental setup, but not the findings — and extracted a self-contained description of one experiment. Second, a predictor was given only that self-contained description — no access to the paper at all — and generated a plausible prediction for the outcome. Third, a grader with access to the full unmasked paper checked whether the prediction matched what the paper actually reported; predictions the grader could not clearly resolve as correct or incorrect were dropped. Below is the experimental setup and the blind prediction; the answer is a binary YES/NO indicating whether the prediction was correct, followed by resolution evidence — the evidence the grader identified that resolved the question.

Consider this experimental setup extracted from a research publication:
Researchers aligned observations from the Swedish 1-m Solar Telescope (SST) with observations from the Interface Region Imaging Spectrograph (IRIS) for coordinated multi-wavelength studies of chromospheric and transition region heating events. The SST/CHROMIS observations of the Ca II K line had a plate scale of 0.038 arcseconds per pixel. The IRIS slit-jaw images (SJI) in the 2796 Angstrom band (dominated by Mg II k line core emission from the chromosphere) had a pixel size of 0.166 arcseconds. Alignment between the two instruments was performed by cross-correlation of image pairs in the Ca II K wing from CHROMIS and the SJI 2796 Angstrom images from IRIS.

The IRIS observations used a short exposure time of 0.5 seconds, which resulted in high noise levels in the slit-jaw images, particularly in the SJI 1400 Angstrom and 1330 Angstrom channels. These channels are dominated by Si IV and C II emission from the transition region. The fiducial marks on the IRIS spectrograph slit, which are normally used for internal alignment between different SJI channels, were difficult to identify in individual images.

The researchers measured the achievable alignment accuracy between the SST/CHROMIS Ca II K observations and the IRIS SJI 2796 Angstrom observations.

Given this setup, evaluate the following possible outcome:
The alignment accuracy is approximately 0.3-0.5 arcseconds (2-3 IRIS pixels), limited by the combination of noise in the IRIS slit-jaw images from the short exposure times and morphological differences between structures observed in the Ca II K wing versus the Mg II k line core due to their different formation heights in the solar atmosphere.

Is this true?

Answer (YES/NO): NO